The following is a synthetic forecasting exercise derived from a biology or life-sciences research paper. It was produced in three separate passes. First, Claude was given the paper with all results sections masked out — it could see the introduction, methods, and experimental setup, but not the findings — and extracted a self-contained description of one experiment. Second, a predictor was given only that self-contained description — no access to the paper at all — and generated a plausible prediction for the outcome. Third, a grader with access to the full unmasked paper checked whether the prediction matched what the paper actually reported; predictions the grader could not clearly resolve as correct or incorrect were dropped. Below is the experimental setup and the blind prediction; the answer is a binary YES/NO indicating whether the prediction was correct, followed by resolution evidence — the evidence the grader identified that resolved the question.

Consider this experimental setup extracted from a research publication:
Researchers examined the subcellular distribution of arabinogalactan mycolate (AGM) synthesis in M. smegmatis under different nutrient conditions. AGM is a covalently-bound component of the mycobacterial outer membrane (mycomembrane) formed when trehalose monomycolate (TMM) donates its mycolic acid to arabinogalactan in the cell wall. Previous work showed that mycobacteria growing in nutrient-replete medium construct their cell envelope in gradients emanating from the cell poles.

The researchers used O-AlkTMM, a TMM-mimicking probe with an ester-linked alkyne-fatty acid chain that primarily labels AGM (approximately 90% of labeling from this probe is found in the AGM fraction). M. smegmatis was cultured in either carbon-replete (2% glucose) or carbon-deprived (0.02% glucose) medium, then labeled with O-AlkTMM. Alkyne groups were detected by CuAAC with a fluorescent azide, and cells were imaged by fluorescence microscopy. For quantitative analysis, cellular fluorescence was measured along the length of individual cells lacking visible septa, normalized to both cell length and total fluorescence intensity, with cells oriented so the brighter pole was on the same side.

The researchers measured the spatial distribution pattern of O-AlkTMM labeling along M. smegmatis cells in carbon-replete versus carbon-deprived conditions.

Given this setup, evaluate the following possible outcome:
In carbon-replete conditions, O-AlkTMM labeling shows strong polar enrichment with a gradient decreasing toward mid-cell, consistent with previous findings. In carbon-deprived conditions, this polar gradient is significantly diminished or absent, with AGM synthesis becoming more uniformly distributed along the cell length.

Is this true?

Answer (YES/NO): YES